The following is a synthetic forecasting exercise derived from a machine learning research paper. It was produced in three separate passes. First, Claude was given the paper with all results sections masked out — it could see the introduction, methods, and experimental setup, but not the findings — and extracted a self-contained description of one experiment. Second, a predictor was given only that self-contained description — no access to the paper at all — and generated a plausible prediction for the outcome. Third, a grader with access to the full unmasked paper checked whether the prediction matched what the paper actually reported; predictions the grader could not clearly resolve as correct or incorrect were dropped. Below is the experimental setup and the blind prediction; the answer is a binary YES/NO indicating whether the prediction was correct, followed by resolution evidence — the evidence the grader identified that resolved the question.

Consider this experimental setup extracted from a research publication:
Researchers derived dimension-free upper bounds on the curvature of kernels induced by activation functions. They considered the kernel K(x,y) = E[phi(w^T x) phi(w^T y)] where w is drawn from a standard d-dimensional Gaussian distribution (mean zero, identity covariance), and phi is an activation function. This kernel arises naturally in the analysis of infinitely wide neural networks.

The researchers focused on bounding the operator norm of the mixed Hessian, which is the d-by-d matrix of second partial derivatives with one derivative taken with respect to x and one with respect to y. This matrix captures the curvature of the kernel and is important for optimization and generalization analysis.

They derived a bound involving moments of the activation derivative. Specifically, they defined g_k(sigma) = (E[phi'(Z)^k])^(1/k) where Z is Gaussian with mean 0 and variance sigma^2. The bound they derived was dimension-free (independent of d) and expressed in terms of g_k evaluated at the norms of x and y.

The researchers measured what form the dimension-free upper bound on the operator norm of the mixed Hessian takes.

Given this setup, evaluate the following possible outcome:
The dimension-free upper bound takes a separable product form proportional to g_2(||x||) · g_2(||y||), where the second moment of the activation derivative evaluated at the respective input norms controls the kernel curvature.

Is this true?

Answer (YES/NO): NO